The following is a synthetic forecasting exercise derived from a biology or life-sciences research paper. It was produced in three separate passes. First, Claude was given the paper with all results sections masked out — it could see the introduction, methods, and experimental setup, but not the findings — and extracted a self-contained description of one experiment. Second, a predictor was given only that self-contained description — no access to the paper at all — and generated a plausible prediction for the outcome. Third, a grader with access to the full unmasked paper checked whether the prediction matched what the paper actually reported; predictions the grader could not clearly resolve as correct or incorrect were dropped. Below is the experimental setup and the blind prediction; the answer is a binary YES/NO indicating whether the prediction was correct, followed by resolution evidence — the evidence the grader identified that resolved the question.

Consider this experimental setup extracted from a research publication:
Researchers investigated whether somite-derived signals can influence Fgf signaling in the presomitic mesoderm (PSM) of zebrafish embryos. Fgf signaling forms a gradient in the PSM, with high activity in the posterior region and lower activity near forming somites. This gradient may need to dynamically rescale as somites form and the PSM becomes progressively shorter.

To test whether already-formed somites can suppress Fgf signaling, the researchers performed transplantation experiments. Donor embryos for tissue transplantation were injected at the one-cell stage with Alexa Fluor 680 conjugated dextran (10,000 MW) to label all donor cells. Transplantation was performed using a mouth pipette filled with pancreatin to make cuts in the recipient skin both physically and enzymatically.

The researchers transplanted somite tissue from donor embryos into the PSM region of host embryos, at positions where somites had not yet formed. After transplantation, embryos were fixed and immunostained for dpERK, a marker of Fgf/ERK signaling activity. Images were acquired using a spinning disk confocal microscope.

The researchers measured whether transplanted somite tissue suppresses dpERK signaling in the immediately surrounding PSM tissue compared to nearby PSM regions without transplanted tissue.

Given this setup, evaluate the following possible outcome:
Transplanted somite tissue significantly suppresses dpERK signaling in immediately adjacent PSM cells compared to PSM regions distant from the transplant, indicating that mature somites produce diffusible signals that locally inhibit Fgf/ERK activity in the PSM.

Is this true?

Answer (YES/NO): YES